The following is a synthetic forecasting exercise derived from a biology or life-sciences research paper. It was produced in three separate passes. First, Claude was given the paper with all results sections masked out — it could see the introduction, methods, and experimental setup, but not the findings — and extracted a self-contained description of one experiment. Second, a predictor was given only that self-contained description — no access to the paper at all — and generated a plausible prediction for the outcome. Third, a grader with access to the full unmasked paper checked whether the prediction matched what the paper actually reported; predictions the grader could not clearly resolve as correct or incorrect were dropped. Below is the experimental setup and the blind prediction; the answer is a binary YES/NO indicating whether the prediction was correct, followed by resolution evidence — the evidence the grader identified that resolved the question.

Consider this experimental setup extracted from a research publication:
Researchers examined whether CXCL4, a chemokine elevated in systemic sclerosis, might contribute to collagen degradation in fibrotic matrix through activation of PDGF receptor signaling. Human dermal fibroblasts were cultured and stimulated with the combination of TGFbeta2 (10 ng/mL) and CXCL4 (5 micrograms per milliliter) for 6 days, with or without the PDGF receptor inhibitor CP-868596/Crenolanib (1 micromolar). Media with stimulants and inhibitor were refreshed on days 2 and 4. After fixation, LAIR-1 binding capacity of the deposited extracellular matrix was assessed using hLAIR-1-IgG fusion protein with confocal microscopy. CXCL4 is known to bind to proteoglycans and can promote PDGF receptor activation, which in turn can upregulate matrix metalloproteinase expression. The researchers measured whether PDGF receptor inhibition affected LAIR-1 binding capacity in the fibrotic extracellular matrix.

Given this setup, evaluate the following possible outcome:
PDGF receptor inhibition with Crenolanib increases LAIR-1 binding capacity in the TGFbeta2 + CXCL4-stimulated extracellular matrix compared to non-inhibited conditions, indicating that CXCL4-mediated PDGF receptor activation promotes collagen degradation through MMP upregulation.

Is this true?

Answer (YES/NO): NO